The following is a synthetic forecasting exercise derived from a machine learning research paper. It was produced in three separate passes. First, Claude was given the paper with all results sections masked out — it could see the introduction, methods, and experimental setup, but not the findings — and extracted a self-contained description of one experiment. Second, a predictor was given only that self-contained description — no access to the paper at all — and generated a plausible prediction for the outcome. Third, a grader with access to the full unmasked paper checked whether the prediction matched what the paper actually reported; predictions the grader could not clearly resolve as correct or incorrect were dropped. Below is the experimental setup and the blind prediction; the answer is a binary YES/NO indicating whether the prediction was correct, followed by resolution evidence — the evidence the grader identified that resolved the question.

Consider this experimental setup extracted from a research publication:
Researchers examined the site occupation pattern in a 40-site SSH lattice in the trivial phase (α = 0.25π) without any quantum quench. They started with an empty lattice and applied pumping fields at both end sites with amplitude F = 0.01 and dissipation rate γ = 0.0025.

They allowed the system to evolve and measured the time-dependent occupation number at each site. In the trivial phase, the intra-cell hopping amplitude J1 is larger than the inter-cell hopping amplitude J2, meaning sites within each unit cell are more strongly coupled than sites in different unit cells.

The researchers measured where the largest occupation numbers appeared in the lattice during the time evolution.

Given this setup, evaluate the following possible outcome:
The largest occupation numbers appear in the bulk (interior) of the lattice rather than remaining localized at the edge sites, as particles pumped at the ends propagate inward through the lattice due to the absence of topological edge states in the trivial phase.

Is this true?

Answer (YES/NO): NO